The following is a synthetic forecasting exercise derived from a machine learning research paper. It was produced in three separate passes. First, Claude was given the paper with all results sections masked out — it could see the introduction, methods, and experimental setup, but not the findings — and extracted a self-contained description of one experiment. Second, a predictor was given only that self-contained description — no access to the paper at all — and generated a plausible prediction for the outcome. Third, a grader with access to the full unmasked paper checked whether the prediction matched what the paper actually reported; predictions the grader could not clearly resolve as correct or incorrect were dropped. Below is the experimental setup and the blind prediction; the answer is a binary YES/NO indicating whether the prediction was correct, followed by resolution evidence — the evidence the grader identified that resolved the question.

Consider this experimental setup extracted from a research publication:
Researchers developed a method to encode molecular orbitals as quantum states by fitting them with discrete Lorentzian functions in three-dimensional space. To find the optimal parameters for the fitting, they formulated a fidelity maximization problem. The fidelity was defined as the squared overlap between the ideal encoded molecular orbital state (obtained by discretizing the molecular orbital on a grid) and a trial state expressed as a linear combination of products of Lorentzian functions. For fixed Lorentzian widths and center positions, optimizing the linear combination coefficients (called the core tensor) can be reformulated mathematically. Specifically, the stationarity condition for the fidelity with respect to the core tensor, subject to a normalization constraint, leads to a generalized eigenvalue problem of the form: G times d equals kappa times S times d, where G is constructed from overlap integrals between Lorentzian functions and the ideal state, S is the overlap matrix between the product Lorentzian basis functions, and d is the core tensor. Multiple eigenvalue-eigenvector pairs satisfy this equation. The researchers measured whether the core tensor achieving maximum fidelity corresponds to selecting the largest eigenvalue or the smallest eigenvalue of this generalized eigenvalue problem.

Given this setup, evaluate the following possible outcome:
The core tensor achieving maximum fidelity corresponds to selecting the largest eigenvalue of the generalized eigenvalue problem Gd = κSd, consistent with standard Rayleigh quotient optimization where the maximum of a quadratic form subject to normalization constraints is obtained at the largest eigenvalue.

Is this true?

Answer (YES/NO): YES